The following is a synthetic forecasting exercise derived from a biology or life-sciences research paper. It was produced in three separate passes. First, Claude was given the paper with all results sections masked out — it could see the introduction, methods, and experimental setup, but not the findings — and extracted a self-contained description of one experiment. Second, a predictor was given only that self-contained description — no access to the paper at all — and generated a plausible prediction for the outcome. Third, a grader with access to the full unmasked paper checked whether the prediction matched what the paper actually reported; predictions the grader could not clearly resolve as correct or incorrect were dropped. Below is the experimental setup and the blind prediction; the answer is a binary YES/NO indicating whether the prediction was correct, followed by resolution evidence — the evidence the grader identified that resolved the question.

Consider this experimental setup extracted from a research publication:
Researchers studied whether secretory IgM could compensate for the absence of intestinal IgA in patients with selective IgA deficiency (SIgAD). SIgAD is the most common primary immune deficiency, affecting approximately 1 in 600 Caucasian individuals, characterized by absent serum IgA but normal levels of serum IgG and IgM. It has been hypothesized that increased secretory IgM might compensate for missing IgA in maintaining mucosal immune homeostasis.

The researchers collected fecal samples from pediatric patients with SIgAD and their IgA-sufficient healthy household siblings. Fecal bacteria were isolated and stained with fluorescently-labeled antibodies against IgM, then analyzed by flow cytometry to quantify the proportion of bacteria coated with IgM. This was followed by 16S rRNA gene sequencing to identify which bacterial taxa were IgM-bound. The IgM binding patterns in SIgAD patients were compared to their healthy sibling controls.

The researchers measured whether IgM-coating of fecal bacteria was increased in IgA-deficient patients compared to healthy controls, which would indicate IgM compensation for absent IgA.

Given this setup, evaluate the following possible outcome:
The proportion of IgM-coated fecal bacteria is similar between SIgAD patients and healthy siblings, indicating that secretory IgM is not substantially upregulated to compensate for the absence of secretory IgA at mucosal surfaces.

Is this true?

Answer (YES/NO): YES